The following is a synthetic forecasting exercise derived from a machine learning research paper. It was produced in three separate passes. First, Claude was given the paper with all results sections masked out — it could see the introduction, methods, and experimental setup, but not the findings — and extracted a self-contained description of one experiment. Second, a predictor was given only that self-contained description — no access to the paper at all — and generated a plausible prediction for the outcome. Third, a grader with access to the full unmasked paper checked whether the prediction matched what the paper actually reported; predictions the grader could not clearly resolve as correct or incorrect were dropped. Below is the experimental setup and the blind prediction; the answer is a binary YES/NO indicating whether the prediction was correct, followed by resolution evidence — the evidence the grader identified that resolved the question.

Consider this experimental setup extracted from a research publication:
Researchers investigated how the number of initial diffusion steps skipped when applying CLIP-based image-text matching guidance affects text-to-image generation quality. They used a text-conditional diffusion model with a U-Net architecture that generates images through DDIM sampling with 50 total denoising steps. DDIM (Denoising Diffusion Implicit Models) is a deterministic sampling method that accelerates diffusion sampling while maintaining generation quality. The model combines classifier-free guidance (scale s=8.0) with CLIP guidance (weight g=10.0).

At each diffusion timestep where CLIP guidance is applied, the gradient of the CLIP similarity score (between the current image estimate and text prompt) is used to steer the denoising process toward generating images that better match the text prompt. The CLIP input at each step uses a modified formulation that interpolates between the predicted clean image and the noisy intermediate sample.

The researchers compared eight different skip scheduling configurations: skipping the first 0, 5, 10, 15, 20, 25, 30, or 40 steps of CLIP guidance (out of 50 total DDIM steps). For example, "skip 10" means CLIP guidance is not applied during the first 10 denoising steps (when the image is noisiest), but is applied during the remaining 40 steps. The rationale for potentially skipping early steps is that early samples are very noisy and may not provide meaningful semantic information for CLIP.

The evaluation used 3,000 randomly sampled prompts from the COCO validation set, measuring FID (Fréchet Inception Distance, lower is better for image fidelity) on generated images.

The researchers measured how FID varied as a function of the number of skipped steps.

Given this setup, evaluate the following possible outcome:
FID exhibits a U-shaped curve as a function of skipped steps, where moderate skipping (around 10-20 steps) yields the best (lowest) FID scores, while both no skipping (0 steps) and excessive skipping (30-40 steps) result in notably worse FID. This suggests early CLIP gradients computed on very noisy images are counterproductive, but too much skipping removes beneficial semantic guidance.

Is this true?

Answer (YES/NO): YES